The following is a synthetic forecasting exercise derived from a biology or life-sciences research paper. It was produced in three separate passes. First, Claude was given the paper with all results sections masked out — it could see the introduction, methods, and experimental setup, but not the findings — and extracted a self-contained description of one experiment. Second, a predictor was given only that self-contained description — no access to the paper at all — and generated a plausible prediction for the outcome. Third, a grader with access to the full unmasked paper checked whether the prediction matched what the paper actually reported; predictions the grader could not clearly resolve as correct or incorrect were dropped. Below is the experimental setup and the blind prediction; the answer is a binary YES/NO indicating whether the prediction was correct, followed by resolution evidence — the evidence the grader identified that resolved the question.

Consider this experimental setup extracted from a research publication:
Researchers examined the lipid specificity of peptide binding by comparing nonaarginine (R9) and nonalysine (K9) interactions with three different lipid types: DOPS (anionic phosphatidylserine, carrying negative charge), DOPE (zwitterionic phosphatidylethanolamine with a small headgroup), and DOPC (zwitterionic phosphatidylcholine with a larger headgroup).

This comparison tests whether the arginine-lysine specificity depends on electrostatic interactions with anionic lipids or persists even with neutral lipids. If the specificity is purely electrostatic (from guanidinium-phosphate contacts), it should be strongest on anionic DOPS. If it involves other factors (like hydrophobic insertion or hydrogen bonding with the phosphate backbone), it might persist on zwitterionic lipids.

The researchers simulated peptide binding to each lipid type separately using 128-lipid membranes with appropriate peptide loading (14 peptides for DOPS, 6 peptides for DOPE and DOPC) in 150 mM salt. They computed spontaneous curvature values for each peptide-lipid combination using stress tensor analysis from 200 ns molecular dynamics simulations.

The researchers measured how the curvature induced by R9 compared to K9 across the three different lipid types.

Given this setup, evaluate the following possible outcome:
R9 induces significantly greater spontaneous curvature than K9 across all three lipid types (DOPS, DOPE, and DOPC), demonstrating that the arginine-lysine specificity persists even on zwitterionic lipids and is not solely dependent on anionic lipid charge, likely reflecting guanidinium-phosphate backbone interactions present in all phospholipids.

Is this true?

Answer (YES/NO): YES